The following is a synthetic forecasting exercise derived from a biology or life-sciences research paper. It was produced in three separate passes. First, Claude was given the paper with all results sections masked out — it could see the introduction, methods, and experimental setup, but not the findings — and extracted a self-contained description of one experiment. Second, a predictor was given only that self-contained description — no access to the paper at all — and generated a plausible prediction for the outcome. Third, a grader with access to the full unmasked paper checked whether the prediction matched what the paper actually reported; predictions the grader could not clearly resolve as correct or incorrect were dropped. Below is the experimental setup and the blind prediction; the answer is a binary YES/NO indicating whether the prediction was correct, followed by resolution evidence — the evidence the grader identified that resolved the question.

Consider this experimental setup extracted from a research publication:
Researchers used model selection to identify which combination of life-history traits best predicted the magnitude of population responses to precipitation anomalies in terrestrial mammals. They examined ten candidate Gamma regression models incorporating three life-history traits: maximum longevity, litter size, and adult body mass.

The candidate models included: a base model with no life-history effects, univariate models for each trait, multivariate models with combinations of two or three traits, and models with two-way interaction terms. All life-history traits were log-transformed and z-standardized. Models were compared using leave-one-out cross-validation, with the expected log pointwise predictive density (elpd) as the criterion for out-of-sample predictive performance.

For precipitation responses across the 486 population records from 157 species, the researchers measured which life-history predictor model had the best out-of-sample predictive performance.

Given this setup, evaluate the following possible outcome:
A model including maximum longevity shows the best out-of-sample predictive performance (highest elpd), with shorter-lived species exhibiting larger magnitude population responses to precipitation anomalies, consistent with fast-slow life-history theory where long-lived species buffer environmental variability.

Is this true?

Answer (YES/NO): NO